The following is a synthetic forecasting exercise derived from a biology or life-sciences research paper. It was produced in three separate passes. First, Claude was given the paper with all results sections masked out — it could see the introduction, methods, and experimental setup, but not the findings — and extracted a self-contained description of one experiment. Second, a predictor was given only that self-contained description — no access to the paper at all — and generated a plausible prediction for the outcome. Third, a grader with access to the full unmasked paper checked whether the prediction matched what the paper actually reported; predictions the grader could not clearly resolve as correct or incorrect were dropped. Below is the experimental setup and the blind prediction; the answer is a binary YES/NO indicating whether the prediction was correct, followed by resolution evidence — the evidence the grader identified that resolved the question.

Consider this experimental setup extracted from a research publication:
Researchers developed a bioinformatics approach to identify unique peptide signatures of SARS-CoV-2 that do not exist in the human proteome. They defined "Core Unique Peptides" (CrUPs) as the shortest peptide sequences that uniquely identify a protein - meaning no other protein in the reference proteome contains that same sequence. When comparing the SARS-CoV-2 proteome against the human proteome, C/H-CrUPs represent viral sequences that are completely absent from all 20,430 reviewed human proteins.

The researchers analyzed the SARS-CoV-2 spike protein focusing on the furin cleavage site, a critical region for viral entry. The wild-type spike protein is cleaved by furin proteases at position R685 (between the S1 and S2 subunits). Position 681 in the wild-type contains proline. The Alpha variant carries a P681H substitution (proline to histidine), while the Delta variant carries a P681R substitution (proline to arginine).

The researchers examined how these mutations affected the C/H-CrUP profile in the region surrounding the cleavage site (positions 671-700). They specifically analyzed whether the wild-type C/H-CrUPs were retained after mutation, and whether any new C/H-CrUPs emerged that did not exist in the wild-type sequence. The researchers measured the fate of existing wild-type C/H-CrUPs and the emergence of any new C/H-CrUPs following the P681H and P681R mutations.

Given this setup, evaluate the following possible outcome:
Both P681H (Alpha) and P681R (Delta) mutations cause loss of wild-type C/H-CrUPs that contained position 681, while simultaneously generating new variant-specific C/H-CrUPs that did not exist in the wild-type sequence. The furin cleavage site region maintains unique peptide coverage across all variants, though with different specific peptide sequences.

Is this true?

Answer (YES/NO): YES